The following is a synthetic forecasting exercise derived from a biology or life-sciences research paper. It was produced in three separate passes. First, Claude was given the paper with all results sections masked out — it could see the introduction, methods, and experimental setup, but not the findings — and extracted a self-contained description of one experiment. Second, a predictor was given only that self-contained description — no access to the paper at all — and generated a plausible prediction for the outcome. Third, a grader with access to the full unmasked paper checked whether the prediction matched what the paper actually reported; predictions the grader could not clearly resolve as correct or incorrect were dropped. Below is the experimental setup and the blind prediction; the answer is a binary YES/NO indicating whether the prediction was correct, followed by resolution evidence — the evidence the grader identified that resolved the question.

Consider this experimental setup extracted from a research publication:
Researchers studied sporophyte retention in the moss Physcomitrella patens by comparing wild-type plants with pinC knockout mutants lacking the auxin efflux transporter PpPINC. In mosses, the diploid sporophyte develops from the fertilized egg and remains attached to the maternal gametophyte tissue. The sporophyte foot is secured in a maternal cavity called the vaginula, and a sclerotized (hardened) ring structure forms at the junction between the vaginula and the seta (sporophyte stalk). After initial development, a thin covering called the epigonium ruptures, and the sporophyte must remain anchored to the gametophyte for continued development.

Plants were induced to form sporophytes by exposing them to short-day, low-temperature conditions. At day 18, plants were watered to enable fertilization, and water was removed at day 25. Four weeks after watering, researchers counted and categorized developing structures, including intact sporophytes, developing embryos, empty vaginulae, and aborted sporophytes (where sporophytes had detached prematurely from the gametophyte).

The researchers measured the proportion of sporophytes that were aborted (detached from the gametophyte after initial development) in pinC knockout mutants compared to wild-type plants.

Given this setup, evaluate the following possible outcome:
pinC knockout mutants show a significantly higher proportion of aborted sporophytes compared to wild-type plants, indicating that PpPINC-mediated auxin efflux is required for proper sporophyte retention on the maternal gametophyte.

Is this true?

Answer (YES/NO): YES